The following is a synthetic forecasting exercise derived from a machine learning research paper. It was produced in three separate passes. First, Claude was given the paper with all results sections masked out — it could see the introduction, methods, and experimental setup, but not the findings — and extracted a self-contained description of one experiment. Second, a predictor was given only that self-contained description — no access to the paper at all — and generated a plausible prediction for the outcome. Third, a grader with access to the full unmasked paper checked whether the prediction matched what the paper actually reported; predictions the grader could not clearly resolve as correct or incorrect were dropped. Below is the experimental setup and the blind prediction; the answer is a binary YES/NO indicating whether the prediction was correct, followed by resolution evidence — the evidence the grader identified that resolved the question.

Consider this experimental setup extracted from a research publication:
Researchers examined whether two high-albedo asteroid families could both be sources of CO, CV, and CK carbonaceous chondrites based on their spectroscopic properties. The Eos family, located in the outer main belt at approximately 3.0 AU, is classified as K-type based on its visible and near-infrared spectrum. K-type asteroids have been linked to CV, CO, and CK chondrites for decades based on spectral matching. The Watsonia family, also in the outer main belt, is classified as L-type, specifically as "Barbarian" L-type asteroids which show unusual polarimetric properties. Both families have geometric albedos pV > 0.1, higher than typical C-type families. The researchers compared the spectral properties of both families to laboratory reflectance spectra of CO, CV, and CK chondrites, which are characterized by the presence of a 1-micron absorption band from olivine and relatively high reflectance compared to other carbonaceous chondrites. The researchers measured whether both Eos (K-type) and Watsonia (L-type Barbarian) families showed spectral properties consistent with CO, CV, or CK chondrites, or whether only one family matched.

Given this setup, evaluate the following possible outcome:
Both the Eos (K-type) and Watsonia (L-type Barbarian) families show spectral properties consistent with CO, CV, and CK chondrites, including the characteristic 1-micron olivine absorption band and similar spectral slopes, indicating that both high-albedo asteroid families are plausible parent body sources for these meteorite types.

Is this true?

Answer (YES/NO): NO